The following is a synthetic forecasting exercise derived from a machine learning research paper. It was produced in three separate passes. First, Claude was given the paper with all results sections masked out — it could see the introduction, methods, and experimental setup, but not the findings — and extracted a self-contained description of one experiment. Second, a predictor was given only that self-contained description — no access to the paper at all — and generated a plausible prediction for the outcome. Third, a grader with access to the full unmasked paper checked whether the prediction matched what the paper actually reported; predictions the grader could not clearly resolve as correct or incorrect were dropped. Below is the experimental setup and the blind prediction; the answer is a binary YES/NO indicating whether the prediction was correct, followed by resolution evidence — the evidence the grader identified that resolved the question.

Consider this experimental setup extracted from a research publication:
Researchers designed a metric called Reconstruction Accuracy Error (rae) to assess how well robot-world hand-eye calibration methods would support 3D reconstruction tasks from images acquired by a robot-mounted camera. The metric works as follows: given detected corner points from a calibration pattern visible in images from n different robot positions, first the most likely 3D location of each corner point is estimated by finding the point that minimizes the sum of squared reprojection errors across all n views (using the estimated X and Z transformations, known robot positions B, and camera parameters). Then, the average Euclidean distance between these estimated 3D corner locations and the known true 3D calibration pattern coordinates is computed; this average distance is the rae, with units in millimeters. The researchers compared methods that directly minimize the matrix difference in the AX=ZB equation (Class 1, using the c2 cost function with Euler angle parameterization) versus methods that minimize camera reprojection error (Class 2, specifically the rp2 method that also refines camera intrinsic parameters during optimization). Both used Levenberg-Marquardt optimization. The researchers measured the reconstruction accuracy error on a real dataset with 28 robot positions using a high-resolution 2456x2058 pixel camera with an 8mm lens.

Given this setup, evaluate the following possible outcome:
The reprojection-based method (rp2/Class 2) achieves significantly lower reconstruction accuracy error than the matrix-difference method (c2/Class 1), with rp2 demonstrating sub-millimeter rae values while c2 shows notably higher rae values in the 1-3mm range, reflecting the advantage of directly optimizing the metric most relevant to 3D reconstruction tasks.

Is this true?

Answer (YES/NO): NO